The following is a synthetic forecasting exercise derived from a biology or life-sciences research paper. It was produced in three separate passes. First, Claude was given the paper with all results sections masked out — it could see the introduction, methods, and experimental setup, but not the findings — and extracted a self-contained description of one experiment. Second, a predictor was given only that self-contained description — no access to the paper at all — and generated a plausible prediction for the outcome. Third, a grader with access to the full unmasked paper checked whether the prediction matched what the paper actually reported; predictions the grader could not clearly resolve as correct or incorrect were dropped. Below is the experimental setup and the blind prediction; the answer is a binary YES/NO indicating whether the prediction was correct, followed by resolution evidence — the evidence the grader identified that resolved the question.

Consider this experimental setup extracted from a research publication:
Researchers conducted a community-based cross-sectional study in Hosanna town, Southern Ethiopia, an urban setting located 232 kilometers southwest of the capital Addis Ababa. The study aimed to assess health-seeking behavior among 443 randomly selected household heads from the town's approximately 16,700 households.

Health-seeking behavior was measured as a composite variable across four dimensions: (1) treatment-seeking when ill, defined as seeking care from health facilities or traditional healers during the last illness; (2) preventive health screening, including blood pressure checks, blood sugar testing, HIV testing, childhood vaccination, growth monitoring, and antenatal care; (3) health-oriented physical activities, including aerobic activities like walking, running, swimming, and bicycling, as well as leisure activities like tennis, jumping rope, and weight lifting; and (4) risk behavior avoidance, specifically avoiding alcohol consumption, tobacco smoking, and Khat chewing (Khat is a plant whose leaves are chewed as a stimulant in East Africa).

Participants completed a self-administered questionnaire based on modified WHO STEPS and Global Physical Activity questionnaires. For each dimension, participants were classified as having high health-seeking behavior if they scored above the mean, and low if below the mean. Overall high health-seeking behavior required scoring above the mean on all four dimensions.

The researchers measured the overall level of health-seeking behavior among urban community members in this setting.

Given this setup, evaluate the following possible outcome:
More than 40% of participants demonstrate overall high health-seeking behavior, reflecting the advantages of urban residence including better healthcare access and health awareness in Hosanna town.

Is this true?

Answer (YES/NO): NO